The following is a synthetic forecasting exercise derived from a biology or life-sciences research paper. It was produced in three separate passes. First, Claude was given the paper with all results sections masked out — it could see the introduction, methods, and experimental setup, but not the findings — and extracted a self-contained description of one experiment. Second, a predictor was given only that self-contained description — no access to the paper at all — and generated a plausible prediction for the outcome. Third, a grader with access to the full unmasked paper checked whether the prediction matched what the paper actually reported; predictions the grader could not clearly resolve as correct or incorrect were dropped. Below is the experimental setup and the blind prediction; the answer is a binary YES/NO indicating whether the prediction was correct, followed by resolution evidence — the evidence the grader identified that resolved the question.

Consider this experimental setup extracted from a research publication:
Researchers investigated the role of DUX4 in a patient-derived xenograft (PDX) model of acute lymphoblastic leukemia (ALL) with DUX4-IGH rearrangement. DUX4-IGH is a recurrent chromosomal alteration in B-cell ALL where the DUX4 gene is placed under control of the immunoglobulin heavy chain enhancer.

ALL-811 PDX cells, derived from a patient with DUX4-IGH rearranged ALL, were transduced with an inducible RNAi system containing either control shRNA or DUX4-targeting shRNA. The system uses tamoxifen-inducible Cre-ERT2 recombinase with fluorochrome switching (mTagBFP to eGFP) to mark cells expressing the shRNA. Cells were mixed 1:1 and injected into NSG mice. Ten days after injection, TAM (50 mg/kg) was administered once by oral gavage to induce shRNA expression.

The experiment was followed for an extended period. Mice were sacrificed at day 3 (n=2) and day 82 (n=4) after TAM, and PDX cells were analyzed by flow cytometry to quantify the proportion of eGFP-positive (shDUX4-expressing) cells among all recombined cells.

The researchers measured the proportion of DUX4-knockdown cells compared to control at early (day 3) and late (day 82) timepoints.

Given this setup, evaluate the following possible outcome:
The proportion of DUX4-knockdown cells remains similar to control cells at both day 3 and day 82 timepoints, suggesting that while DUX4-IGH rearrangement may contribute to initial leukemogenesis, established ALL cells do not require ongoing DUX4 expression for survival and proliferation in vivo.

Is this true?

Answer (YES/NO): NO